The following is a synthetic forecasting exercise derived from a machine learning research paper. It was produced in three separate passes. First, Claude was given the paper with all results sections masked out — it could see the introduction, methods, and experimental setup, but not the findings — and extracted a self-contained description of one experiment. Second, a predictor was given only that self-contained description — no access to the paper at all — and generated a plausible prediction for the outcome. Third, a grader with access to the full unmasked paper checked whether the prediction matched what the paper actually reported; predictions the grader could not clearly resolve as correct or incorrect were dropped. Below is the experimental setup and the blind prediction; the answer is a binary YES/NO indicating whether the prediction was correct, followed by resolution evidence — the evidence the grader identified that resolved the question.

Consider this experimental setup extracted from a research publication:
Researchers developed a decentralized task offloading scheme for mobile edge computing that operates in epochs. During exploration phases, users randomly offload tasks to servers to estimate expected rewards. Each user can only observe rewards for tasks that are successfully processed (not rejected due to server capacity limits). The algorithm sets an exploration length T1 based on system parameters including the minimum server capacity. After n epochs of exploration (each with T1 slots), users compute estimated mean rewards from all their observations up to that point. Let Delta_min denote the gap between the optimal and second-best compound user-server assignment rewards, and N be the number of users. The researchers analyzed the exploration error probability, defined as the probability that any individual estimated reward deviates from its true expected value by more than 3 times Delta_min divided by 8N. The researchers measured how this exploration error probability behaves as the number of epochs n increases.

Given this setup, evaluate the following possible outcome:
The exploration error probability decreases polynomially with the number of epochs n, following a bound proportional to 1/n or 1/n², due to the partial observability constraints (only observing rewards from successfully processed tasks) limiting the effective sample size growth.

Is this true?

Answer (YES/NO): NO